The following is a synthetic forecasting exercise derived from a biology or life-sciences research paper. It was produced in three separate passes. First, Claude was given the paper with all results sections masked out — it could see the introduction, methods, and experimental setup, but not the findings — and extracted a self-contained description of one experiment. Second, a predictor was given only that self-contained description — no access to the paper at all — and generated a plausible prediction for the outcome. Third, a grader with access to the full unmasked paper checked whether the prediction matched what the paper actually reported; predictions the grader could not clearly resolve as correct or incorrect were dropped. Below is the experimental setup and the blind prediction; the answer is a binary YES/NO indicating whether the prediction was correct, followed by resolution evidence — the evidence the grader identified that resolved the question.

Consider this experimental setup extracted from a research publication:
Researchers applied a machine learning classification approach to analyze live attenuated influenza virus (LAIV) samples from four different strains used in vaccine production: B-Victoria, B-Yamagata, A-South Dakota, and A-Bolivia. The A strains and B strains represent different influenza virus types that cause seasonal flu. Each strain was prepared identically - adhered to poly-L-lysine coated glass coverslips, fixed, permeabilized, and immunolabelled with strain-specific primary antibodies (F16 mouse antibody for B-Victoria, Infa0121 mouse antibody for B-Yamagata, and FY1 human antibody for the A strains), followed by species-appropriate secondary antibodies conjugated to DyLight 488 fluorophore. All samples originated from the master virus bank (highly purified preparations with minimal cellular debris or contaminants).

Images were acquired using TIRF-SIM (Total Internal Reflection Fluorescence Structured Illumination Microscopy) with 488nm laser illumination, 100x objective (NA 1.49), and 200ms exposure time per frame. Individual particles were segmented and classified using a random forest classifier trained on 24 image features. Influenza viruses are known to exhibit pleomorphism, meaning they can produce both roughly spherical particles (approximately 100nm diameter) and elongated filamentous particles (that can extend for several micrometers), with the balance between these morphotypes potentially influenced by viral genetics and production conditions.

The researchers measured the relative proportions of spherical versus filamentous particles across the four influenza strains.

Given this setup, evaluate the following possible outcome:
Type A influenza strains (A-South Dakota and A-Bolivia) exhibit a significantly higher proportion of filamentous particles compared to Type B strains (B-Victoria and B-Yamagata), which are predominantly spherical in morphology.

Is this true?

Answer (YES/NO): NO